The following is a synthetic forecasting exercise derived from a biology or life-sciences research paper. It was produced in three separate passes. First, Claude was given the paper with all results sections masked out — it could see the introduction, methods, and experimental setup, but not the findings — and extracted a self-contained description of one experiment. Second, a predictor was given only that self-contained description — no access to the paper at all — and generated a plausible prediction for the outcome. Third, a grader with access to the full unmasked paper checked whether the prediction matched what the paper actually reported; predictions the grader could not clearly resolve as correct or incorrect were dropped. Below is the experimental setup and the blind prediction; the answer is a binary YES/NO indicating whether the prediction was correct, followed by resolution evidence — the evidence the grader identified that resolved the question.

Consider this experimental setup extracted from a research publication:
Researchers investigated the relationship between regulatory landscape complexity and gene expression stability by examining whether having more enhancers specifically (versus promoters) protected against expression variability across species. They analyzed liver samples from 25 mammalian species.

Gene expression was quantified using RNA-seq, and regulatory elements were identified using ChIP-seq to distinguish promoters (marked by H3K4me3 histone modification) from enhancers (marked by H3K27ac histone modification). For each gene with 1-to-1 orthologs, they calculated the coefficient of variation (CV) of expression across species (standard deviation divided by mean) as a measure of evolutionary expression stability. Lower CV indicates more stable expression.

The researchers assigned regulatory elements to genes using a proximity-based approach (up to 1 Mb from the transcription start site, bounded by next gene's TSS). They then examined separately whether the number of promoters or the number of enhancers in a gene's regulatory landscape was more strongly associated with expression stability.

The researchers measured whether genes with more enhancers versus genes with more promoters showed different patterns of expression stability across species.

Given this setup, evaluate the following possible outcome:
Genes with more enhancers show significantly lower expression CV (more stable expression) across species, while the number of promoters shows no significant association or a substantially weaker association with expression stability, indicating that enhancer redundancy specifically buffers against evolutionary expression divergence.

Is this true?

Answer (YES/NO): NO